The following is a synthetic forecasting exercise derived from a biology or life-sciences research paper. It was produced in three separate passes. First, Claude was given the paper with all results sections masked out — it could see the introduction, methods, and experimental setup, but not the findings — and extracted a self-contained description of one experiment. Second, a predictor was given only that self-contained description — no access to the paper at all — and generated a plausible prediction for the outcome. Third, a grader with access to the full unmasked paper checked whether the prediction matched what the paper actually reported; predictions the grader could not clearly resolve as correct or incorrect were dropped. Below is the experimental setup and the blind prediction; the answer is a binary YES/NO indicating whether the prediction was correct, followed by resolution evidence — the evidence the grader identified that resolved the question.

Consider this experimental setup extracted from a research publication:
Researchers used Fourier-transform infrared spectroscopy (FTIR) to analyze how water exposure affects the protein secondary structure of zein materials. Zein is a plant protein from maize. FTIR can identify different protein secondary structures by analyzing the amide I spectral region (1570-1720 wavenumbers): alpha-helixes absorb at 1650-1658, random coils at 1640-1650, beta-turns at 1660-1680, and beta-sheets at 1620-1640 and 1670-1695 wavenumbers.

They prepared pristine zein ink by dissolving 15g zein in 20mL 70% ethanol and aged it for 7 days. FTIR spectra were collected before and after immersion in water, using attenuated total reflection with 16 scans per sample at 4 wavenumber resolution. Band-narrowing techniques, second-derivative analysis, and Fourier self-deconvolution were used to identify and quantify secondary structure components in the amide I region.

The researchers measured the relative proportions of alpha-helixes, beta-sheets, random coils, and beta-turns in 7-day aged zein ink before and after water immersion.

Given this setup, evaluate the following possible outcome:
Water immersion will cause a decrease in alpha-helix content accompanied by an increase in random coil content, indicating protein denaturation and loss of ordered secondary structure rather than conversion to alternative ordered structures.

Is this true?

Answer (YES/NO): YES